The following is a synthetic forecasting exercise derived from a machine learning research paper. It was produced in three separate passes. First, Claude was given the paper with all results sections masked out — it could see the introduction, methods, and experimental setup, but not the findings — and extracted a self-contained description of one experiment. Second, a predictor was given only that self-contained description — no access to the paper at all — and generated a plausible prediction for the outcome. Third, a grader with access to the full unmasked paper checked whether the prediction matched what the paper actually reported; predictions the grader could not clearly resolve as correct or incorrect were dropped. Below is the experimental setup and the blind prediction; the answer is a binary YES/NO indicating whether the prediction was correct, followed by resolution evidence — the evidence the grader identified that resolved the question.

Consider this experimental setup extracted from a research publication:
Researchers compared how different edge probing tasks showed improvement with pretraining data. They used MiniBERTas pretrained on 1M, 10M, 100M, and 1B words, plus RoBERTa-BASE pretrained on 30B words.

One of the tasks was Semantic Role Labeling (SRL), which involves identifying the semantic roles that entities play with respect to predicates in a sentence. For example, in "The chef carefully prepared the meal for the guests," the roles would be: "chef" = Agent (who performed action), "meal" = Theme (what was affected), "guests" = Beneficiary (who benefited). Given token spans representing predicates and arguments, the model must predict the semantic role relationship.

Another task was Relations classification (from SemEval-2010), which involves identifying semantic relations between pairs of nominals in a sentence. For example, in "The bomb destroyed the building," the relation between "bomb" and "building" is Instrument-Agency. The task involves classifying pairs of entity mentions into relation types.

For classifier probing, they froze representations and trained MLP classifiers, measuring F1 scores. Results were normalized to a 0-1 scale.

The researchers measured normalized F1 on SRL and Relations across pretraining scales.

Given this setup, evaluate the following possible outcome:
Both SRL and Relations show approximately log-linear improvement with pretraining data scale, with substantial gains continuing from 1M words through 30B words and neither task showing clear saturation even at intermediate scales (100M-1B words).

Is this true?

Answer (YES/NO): NO